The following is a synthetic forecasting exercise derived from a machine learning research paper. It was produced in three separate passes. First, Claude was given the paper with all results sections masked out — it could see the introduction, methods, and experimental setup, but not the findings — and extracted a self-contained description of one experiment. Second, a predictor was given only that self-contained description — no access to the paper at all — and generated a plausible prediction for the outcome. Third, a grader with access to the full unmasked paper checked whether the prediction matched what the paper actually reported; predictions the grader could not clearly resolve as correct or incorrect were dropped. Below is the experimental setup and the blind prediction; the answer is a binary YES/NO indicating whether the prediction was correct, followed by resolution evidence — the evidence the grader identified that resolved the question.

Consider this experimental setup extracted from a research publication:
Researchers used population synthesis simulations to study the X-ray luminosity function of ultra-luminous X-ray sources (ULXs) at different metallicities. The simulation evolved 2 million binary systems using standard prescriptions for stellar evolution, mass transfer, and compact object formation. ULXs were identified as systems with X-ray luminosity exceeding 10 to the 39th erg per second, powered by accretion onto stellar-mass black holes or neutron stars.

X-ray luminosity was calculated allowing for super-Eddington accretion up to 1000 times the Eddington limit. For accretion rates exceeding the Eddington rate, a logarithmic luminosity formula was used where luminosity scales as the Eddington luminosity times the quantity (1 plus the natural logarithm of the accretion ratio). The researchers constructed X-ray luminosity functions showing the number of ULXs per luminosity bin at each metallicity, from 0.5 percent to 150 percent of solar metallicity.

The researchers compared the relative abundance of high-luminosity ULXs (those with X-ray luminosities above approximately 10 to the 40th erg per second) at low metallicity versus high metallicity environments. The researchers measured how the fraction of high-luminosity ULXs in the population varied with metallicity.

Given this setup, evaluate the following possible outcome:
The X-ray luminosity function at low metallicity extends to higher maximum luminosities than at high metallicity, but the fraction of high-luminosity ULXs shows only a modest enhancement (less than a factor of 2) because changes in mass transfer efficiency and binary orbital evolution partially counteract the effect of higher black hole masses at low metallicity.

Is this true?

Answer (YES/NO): NO